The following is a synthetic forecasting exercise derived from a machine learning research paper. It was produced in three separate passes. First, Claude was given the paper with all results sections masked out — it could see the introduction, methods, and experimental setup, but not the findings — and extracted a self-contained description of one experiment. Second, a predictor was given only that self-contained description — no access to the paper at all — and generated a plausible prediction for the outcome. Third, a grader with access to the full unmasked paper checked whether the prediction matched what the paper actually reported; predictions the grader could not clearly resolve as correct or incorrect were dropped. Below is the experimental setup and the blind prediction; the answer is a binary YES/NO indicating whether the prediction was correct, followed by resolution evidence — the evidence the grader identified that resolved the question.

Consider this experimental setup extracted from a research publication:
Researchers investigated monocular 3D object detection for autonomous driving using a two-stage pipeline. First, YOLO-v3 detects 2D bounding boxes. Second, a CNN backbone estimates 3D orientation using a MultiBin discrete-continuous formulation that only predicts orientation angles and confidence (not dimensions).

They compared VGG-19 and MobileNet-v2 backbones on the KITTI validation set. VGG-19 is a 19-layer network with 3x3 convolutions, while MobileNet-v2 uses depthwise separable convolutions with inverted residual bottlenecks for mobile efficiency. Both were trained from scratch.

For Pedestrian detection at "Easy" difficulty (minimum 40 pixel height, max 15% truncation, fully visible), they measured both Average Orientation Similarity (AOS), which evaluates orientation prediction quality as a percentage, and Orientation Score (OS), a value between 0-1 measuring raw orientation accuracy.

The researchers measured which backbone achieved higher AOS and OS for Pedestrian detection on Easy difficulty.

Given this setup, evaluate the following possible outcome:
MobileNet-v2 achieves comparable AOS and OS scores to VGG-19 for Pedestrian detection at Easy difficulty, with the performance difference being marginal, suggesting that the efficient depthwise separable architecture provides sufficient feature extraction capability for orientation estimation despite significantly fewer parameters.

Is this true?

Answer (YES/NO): NO